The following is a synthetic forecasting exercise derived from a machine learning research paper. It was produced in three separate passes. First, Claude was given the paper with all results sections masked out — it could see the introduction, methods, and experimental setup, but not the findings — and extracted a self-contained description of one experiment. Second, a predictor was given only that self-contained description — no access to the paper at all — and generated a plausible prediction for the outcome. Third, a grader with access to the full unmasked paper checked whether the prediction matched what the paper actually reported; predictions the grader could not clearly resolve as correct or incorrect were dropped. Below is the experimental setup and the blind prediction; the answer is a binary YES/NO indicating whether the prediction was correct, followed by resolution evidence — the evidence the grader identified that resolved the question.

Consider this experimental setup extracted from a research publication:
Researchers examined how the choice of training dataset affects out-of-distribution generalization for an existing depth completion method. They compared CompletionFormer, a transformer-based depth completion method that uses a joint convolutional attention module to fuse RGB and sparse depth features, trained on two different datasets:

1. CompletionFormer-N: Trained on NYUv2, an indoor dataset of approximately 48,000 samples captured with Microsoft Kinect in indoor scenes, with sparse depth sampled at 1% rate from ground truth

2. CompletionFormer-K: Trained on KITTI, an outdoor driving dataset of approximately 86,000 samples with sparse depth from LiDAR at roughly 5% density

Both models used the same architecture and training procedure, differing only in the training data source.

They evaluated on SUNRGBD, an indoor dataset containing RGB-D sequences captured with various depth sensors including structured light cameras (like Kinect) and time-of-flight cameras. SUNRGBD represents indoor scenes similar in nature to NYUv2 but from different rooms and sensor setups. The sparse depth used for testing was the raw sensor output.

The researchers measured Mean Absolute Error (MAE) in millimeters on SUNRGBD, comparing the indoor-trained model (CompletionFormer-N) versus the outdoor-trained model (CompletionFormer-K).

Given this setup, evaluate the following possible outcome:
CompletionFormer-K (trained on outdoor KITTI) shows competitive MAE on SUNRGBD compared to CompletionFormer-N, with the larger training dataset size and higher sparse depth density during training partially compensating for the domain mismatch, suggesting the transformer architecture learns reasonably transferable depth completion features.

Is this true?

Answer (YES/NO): NO